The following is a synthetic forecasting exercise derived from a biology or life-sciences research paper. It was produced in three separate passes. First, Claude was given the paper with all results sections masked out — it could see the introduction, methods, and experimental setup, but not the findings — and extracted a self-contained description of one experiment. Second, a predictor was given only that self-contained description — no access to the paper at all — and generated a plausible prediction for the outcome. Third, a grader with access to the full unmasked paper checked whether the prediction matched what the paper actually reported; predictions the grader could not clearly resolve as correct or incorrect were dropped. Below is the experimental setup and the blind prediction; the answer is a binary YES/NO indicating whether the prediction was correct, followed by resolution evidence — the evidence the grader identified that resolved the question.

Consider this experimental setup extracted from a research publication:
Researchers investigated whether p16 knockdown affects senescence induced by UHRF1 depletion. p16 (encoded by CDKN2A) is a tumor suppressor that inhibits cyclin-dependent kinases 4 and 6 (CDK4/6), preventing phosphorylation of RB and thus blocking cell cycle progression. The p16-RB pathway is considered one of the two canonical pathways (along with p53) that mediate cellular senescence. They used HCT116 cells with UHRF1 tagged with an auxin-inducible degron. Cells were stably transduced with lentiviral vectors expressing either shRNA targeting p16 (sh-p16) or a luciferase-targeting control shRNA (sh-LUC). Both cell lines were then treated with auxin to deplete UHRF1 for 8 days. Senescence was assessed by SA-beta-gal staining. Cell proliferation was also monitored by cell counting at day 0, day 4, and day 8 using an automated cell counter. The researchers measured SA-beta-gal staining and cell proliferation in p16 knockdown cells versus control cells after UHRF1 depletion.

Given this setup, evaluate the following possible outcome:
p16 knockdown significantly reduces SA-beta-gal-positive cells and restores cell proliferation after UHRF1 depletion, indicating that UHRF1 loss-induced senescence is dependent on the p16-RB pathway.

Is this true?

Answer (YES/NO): NO